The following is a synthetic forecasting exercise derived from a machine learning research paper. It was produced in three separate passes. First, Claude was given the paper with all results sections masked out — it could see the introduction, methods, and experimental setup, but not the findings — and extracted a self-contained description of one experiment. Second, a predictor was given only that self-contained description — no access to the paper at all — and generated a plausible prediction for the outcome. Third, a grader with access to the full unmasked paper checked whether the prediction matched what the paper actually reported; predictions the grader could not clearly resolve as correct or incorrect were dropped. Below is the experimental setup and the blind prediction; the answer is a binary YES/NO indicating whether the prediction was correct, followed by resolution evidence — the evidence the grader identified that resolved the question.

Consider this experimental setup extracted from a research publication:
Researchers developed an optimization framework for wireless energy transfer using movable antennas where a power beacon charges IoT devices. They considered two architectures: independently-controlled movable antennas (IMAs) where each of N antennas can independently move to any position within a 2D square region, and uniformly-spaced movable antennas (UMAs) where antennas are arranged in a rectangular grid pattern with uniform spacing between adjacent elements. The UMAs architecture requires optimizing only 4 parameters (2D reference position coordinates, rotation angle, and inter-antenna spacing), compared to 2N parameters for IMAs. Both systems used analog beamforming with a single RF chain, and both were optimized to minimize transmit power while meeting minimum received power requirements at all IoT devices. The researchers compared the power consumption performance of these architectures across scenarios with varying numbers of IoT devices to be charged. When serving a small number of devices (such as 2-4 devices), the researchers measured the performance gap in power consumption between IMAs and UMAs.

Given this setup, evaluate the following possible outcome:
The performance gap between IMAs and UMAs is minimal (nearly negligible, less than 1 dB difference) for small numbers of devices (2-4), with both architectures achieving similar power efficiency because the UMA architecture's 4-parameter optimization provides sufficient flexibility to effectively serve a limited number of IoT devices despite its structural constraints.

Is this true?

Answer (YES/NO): YES